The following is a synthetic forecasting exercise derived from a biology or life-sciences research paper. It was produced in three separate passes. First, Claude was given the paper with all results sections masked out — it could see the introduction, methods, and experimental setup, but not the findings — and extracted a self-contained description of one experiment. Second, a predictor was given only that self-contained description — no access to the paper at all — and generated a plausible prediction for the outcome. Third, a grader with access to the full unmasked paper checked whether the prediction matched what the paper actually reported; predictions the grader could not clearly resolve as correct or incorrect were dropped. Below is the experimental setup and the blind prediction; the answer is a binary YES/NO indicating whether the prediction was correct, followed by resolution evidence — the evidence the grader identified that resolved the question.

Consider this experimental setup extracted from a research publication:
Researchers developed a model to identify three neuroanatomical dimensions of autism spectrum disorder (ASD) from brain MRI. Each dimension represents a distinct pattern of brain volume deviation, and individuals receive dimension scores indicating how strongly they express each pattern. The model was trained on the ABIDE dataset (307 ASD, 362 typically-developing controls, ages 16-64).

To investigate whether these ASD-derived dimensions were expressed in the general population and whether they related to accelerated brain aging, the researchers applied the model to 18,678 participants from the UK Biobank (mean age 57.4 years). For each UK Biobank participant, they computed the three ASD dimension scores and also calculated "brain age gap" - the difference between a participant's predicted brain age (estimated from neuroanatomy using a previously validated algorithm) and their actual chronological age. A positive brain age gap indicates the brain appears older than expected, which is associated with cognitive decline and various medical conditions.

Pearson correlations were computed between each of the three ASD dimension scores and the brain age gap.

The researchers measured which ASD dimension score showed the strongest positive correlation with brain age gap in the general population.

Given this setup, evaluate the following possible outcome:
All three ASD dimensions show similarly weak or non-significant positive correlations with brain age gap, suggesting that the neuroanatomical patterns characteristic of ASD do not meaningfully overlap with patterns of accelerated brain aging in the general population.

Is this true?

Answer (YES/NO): NO